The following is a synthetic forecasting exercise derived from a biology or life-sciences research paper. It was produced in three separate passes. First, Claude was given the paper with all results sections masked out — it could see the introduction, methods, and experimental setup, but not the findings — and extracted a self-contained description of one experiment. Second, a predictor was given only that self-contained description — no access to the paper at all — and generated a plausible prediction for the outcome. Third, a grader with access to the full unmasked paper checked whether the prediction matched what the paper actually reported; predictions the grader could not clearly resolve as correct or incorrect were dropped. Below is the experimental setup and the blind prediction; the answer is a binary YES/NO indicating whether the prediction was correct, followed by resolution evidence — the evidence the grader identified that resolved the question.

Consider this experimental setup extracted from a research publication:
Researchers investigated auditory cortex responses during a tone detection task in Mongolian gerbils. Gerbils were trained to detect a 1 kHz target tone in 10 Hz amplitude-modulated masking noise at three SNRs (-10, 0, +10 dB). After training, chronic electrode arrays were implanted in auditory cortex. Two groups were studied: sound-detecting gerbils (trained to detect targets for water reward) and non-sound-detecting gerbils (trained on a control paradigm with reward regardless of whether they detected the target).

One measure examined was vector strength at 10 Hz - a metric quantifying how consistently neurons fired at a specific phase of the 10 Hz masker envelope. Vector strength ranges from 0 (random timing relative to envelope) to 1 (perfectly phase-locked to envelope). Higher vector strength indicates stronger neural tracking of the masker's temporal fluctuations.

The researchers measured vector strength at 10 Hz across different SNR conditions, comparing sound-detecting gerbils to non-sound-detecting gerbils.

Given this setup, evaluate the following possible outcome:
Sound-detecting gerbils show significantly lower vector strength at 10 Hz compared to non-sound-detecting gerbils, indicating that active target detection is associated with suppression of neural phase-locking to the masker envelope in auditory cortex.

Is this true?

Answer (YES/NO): YES